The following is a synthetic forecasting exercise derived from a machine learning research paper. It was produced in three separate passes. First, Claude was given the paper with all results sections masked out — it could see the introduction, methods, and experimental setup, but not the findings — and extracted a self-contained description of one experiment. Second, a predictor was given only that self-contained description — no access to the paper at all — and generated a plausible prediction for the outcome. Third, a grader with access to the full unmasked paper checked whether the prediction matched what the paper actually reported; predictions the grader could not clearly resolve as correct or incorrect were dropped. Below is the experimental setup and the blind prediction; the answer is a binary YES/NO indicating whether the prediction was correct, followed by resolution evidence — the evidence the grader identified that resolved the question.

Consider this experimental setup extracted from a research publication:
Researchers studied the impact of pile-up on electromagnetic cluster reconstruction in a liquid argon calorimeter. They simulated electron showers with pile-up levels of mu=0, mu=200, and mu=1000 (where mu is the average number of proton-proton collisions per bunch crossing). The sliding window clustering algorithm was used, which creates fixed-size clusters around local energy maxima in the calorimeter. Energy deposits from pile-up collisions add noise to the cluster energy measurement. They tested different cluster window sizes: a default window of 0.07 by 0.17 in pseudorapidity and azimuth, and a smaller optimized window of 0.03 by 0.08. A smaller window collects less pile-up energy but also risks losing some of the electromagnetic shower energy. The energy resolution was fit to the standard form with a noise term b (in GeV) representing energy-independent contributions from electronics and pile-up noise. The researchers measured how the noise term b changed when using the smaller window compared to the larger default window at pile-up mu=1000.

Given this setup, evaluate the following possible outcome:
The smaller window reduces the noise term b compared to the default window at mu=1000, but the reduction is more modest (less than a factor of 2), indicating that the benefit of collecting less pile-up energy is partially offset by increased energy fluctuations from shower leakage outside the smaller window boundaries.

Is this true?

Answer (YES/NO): NO